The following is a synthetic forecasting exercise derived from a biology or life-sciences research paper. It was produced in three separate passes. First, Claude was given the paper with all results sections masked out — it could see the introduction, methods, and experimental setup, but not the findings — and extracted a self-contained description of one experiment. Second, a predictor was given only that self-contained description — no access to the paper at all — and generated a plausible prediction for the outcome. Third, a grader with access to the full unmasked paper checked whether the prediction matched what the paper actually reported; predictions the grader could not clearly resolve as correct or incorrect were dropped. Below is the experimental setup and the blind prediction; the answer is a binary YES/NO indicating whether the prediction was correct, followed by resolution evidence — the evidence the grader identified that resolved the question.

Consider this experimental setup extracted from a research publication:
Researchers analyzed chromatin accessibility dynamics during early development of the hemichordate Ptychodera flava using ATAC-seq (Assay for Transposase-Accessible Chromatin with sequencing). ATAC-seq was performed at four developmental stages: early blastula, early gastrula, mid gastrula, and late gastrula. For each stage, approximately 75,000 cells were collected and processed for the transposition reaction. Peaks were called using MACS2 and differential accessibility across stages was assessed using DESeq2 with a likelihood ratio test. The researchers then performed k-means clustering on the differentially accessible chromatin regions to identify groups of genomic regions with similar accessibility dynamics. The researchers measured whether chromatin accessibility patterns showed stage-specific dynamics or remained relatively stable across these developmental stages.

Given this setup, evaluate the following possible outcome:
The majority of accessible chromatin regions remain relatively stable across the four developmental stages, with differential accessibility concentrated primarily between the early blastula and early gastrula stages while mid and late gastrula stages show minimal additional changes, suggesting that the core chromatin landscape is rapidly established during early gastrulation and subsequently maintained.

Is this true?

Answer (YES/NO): NO